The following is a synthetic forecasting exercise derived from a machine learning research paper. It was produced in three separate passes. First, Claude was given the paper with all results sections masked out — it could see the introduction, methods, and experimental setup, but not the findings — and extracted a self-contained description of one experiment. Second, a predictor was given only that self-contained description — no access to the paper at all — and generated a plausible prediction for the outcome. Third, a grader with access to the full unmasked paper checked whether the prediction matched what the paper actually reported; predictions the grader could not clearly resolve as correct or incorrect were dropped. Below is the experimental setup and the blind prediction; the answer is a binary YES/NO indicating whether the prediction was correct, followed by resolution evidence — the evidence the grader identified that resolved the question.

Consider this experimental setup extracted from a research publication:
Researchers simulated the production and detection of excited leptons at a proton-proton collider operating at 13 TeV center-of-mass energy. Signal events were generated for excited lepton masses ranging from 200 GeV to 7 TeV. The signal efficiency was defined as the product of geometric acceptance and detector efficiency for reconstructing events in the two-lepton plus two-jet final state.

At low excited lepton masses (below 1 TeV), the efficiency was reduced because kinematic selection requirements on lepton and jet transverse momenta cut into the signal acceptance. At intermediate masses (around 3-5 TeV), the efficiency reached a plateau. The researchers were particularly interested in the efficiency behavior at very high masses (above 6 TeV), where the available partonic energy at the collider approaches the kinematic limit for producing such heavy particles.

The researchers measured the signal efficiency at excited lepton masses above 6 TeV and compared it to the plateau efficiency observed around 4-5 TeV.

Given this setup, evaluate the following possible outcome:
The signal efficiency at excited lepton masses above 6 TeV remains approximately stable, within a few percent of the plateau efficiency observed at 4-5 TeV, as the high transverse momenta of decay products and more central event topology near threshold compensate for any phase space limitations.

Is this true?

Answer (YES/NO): NO